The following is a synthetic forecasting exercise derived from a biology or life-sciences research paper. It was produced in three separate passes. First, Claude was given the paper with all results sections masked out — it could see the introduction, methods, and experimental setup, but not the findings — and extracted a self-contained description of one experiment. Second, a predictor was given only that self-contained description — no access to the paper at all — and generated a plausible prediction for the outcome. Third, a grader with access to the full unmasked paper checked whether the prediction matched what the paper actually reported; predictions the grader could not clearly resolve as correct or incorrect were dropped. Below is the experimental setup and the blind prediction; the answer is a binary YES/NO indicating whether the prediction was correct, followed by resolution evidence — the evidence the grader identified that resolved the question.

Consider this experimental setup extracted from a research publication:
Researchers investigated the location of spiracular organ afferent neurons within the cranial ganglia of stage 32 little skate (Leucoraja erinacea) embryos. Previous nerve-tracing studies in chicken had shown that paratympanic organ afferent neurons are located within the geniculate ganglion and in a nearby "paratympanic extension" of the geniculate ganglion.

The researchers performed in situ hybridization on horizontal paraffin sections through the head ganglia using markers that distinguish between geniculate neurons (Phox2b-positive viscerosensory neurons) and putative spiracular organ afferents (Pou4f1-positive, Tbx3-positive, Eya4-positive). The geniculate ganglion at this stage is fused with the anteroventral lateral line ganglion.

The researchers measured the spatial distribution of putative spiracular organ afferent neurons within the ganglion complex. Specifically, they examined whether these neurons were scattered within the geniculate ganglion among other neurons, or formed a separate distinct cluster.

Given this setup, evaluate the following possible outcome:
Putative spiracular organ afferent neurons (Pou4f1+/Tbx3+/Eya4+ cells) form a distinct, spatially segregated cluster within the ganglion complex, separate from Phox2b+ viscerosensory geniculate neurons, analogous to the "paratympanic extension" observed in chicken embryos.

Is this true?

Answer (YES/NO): NO